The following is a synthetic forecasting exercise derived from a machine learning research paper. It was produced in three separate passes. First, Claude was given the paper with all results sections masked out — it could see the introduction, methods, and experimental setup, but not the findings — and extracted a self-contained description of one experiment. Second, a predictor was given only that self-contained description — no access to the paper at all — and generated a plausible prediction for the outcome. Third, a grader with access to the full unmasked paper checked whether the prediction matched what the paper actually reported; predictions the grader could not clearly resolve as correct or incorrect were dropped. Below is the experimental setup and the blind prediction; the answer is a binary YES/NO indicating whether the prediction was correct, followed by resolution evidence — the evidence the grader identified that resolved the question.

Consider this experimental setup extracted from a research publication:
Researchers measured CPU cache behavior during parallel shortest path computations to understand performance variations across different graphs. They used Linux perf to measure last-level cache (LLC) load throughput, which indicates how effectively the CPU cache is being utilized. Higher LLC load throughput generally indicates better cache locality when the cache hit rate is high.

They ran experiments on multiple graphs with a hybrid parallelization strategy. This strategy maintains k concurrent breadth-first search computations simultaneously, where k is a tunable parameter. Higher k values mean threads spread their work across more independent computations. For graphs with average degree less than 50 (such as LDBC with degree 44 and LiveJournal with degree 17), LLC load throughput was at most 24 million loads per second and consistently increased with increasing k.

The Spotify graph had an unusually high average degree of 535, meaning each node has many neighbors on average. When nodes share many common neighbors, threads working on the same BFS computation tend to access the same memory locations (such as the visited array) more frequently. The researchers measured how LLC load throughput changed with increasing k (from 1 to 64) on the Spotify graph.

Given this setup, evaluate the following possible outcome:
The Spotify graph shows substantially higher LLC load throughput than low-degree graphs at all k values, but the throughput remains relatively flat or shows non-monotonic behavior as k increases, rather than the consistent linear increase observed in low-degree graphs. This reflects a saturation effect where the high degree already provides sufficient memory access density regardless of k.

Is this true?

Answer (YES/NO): YES